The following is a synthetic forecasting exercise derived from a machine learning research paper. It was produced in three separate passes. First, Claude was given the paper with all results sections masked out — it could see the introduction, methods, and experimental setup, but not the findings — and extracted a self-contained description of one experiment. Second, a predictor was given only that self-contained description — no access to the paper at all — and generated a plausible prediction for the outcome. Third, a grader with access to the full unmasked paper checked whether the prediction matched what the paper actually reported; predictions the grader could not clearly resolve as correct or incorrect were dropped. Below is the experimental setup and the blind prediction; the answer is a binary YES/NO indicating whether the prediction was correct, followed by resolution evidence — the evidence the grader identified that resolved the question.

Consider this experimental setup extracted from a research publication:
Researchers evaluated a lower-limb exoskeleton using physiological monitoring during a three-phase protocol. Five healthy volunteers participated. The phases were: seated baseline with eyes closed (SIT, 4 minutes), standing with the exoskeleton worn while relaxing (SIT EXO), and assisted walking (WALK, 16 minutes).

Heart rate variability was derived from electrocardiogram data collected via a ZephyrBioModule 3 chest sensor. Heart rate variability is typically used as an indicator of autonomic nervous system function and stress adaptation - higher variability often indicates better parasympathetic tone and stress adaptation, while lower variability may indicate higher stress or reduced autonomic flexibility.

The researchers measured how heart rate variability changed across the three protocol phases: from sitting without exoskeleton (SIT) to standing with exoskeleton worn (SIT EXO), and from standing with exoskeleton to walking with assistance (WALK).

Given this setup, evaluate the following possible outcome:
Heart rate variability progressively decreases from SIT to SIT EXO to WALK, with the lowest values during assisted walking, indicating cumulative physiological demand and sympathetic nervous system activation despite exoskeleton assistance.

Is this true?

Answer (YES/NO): NO